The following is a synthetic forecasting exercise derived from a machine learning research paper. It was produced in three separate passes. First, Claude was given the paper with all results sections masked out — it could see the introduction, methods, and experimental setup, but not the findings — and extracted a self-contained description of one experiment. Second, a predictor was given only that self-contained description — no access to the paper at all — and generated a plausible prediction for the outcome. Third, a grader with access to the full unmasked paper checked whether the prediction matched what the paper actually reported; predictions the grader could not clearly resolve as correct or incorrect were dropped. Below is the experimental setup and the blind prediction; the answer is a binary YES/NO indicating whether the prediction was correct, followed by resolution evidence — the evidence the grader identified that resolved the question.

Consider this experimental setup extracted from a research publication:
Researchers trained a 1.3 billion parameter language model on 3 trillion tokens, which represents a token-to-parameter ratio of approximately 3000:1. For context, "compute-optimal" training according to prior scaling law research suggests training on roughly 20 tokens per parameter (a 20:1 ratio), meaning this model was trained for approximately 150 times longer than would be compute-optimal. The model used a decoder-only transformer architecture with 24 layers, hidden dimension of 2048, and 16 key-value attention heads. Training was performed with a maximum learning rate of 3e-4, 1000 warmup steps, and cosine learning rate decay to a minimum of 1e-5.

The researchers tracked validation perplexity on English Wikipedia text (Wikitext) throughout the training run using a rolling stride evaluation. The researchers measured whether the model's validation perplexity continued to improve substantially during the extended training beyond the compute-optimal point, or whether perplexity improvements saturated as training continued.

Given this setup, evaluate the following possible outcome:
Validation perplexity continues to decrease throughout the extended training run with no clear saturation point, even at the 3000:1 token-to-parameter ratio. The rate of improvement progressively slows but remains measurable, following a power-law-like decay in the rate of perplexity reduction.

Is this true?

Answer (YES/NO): NO